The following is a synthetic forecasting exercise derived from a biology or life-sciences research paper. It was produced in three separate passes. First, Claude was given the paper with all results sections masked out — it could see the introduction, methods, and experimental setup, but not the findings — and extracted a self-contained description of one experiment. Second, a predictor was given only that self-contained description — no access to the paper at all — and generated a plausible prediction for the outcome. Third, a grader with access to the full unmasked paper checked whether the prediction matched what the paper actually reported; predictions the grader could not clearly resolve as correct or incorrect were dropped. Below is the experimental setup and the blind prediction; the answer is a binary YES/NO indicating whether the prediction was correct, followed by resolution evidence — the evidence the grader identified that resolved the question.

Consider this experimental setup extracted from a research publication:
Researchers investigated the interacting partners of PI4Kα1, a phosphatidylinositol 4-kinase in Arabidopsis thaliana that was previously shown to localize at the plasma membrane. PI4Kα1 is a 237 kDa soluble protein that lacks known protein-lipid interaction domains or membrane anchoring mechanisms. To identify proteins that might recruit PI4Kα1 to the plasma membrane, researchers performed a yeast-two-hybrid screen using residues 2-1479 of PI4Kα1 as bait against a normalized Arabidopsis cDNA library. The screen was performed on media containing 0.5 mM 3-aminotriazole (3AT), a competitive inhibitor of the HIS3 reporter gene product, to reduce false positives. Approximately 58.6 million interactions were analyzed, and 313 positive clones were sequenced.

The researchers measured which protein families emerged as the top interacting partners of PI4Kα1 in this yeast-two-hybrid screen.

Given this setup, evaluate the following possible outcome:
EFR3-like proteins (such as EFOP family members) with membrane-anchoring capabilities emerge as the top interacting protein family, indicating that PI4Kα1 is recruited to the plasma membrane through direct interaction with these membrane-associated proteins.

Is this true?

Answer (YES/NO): NO